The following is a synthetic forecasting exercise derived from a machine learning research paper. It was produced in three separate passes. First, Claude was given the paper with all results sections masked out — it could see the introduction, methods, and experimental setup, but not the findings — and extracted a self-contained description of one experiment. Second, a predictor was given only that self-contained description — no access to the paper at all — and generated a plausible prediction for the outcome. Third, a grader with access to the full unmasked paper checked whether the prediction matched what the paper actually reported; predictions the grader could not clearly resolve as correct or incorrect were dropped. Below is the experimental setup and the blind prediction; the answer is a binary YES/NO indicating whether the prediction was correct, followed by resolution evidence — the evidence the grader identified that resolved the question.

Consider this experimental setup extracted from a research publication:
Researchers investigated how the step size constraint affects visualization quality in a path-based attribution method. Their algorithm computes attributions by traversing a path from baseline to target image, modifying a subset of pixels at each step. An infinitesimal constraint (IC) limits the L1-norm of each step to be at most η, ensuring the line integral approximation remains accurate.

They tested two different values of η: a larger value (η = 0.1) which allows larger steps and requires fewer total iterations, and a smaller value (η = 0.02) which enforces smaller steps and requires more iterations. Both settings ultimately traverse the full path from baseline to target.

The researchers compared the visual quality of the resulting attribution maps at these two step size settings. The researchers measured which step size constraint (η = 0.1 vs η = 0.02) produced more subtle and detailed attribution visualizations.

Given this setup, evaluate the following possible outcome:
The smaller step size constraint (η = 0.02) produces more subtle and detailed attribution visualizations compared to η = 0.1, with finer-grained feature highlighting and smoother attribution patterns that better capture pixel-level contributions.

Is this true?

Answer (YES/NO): YES